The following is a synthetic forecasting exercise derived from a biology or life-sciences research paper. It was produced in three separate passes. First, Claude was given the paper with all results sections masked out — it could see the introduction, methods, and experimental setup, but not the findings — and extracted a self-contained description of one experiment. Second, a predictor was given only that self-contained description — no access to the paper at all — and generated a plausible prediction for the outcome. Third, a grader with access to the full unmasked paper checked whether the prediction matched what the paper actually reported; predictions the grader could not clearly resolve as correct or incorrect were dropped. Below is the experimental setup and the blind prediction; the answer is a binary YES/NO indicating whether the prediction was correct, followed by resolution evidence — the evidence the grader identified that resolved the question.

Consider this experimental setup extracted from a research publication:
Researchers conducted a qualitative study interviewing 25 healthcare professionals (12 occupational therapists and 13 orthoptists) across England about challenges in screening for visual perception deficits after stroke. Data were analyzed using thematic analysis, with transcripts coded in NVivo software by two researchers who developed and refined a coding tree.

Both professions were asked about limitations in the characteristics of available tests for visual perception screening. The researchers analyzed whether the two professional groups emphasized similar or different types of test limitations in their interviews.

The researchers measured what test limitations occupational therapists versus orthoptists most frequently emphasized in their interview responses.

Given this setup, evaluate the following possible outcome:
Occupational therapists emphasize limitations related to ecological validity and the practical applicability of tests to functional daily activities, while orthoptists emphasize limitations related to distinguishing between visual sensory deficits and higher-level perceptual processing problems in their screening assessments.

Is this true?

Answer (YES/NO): NO